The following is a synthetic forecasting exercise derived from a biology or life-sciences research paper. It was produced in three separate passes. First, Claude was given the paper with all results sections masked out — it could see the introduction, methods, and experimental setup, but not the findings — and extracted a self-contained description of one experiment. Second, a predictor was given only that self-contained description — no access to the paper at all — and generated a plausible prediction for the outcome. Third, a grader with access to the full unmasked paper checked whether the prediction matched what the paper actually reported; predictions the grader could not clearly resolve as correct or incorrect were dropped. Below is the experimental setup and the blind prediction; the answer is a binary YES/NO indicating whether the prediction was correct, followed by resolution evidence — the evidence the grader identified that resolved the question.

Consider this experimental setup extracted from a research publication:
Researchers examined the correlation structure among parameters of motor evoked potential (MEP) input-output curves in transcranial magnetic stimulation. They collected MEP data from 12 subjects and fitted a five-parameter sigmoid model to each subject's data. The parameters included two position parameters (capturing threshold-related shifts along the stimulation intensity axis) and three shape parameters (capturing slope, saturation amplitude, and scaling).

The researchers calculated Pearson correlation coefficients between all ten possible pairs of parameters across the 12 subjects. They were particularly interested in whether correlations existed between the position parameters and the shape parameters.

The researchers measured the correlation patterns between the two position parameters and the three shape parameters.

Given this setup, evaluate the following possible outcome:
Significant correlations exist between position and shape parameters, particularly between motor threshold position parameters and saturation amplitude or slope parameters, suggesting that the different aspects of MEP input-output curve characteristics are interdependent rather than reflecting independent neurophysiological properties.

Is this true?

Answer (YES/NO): NO